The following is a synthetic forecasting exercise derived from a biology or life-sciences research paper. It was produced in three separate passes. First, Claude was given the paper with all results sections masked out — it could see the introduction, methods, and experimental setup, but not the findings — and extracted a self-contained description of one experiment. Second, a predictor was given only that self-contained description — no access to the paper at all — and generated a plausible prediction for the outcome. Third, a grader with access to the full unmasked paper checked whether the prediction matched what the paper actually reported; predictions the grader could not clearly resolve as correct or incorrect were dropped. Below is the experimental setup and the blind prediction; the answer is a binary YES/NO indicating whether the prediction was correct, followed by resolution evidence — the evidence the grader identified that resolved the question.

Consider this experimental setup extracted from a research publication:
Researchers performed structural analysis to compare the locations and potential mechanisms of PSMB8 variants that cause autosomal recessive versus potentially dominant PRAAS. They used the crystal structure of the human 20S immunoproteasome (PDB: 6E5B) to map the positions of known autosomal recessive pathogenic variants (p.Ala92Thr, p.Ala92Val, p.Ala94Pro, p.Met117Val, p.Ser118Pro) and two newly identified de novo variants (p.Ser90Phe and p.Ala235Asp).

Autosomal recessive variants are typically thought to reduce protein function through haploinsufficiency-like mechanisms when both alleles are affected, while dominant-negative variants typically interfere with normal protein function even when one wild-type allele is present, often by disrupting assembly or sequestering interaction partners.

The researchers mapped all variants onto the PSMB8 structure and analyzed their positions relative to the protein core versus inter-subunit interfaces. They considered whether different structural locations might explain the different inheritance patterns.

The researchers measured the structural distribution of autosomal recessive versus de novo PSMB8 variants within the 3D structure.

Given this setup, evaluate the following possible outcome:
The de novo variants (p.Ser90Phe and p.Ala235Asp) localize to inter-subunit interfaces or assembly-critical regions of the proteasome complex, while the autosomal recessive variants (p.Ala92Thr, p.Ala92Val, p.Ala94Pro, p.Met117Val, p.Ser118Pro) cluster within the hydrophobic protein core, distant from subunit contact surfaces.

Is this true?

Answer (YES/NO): NO